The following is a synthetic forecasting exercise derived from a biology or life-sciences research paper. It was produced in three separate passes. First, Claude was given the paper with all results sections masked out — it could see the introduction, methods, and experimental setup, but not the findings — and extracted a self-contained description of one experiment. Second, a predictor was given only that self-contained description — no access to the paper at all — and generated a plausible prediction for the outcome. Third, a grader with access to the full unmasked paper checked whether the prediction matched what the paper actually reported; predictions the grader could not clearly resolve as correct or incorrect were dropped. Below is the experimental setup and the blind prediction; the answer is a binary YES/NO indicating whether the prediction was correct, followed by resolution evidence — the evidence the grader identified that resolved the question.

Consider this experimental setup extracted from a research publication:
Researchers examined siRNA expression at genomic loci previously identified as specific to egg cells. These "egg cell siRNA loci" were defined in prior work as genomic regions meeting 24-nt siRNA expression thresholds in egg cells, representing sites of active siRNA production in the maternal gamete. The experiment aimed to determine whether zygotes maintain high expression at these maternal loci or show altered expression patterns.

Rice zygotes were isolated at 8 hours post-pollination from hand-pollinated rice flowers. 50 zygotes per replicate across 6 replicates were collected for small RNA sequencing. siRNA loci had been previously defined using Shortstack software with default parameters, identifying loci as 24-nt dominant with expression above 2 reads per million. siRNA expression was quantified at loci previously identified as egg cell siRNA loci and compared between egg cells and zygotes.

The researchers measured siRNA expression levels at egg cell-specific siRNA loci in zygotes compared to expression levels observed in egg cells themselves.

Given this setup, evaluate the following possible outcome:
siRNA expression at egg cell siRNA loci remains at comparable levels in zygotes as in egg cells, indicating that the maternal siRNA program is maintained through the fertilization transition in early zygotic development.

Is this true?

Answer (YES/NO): YES